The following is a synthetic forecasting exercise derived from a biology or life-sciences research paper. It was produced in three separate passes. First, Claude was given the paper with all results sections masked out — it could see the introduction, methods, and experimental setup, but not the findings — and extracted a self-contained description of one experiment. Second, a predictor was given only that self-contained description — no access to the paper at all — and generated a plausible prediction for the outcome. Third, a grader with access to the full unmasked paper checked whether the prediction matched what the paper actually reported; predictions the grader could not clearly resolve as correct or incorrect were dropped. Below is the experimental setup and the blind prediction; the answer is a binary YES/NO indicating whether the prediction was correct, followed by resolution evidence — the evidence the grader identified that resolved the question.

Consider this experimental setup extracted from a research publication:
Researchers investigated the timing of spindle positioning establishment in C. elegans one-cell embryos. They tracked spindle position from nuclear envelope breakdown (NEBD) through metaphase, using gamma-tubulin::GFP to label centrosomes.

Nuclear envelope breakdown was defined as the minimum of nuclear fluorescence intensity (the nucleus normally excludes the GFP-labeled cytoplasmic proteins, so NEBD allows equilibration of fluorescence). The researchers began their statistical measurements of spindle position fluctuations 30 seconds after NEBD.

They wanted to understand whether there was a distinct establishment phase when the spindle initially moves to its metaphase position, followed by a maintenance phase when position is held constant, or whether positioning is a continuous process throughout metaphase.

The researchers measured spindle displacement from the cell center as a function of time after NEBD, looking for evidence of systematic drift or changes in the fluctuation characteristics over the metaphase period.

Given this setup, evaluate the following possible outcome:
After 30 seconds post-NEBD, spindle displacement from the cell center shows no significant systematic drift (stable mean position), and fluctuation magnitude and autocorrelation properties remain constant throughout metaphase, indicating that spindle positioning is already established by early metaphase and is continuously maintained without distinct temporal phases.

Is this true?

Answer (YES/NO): NO